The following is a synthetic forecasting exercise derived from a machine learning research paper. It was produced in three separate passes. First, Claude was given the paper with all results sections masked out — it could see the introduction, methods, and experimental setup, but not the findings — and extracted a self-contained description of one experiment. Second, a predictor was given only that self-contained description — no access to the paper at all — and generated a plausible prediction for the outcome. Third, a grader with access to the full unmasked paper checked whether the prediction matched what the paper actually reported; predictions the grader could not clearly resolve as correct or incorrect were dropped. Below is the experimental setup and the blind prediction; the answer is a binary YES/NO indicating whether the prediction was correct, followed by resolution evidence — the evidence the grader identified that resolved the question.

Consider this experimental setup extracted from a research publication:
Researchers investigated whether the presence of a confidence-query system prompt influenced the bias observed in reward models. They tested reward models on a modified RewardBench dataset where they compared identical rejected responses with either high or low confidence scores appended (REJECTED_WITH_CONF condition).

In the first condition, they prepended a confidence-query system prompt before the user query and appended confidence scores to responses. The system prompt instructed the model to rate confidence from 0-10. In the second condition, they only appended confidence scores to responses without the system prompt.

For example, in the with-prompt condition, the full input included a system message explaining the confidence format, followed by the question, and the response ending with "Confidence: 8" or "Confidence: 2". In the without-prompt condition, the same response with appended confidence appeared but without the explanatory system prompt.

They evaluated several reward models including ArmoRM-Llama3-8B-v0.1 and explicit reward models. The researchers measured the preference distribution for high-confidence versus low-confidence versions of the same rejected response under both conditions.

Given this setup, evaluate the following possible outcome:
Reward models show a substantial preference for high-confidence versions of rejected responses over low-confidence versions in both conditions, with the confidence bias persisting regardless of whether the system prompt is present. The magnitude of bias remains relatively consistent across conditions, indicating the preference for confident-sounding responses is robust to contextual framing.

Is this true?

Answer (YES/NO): NO